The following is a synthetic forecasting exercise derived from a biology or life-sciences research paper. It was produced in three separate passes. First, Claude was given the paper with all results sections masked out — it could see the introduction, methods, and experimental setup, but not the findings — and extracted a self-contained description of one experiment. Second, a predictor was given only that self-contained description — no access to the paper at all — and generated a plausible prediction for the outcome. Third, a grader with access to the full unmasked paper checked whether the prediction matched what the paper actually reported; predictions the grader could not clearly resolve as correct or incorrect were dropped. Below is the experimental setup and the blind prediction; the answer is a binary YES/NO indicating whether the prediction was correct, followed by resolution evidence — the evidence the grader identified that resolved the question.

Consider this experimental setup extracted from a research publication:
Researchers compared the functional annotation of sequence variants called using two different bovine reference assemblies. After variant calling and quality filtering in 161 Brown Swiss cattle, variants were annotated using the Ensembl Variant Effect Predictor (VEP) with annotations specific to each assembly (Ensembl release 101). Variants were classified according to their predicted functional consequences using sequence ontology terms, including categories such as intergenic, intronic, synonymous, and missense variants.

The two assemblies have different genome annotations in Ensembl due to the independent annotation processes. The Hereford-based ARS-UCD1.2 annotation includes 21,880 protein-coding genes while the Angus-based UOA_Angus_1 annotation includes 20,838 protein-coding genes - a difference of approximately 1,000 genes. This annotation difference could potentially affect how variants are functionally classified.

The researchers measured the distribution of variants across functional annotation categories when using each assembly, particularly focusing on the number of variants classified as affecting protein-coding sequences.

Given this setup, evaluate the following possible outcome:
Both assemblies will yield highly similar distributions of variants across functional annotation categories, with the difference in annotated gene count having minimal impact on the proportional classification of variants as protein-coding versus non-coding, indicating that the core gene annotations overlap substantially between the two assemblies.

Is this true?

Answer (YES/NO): NO